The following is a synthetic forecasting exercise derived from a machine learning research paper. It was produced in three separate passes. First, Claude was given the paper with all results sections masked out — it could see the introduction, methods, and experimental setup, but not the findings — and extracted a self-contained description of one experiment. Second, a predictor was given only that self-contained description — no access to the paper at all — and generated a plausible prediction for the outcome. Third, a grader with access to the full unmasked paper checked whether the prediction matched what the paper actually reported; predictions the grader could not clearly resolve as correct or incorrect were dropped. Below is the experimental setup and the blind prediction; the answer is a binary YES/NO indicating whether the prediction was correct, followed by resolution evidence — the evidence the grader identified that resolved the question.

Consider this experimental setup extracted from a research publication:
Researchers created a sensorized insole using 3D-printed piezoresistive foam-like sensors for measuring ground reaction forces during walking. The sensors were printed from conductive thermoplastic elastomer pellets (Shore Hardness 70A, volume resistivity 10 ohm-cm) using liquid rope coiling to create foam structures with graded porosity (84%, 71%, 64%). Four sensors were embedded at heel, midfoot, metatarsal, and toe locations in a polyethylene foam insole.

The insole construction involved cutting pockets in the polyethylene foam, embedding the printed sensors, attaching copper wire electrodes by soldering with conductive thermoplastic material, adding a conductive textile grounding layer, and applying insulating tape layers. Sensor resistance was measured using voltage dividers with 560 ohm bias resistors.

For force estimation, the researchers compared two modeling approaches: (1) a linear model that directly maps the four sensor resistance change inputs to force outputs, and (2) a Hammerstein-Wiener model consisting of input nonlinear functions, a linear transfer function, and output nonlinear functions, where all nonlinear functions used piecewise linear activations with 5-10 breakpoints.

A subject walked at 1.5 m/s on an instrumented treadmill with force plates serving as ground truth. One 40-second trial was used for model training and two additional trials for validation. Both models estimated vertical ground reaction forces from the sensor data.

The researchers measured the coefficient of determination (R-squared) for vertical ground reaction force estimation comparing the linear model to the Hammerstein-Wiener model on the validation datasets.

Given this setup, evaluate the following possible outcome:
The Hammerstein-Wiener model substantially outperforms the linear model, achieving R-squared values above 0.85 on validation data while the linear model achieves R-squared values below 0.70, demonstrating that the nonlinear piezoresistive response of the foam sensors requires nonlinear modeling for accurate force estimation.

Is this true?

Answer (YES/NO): NO